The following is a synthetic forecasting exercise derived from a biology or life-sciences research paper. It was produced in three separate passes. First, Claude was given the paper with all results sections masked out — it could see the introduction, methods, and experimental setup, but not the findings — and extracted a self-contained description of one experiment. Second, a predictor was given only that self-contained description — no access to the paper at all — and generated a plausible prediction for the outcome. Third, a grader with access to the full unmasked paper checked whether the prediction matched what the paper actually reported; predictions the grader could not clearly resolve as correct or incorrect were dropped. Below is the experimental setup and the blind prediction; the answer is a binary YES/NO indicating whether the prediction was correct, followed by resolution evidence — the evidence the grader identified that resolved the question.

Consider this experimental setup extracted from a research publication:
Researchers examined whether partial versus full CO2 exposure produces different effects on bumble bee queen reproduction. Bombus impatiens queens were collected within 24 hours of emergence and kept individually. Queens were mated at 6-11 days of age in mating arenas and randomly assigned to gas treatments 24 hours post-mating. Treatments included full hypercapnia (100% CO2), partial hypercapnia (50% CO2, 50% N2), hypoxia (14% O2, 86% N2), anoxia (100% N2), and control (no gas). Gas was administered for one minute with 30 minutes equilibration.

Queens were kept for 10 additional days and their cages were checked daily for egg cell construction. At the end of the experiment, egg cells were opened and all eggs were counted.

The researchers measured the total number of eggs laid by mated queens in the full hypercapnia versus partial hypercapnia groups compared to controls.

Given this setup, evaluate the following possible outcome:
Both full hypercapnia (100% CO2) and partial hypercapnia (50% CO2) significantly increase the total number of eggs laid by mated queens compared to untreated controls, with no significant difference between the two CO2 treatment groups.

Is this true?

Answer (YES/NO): NO